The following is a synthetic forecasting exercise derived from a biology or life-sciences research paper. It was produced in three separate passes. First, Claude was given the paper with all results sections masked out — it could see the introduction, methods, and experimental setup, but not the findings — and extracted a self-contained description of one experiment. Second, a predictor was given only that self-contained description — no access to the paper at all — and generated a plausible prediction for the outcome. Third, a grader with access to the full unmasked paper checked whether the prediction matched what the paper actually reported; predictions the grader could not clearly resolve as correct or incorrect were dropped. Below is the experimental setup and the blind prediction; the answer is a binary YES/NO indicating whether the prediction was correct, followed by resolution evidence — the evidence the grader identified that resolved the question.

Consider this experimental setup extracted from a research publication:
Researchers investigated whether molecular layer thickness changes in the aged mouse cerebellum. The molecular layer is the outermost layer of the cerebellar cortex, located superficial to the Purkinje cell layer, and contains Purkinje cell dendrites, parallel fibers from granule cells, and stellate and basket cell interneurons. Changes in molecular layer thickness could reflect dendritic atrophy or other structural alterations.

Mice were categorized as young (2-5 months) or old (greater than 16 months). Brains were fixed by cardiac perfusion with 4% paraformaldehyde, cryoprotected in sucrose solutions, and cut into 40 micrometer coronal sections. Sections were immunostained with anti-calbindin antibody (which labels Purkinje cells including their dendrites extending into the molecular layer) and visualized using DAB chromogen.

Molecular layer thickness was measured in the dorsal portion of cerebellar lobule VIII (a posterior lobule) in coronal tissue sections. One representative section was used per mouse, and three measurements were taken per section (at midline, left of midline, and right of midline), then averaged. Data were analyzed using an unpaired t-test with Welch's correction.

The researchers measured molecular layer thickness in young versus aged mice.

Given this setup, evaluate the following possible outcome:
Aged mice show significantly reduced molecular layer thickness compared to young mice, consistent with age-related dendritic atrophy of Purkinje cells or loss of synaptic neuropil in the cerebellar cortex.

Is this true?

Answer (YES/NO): YES